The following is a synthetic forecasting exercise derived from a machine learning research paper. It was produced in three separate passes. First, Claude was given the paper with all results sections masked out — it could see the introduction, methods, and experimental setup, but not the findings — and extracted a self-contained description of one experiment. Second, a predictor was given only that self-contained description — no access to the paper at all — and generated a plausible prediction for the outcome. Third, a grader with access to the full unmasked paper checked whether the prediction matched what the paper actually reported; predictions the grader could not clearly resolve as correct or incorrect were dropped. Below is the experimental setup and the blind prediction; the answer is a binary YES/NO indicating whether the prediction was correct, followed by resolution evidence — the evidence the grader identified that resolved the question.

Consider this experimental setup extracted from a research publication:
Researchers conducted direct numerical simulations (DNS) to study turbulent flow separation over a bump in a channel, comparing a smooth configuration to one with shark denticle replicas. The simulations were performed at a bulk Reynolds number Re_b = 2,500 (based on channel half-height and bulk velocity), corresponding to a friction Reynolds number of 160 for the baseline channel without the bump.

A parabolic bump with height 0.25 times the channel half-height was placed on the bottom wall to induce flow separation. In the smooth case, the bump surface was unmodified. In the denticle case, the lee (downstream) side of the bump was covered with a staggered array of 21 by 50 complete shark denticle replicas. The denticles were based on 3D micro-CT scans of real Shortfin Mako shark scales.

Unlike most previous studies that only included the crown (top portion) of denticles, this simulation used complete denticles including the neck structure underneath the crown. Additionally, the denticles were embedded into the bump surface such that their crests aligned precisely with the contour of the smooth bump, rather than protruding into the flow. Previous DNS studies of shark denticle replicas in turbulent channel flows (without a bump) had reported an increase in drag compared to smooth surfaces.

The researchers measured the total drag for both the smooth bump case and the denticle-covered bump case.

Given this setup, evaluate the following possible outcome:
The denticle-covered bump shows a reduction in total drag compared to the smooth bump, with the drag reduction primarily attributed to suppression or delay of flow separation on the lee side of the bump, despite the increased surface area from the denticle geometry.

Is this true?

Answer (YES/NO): NO